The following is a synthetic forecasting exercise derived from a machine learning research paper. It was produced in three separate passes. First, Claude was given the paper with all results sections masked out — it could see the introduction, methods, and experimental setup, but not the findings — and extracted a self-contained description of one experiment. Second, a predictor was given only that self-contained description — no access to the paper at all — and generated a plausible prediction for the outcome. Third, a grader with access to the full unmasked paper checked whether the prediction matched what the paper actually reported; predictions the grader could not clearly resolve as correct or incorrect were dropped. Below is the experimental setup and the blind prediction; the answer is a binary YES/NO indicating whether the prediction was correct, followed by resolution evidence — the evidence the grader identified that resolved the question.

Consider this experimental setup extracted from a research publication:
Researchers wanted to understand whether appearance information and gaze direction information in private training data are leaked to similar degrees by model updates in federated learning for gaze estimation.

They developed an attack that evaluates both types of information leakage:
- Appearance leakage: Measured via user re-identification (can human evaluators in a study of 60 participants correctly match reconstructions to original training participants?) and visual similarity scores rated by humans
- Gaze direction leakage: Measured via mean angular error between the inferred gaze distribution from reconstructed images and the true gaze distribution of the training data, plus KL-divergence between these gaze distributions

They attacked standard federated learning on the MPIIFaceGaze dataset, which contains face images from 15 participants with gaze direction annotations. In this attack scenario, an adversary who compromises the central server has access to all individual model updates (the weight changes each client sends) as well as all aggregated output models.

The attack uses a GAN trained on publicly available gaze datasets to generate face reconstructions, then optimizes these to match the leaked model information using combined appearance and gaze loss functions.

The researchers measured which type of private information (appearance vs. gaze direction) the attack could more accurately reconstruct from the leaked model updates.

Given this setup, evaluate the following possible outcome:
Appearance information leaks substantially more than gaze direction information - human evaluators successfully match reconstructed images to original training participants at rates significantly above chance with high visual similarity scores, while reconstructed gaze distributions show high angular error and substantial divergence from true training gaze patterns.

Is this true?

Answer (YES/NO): YES